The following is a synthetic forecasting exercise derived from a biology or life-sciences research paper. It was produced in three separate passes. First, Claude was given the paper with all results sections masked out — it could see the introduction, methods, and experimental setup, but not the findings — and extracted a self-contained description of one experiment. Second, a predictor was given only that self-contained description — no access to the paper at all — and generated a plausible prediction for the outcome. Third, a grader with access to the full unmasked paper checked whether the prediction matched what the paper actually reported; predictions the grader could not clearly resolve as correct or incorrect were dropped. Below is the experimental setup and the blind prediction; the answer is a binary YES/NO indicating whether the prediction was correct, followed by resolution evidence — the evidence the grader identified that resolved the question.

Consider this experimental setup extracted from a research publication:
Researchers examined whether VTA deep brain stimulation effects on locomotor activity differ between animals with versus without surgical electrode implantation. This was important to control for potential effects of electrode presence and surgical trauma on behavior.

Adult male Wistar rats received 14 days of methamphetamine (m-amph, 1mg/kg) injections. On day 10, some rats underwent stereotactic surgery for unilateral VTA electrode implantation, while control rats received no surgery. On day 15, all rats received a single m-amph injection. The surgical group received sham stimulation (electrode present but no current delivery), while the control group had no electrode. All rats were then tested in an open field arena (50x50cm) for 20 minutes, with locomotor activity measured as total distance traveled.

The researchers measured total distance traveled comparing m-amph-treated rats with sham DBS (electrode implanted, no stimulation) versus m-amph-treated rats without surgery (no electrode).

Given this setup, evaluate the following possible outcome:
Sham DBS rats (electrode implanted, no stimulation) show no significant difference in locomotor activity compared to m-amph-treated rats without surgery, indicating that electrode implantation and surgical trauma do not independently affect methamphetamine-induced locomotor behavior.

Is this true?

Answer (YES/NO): NO